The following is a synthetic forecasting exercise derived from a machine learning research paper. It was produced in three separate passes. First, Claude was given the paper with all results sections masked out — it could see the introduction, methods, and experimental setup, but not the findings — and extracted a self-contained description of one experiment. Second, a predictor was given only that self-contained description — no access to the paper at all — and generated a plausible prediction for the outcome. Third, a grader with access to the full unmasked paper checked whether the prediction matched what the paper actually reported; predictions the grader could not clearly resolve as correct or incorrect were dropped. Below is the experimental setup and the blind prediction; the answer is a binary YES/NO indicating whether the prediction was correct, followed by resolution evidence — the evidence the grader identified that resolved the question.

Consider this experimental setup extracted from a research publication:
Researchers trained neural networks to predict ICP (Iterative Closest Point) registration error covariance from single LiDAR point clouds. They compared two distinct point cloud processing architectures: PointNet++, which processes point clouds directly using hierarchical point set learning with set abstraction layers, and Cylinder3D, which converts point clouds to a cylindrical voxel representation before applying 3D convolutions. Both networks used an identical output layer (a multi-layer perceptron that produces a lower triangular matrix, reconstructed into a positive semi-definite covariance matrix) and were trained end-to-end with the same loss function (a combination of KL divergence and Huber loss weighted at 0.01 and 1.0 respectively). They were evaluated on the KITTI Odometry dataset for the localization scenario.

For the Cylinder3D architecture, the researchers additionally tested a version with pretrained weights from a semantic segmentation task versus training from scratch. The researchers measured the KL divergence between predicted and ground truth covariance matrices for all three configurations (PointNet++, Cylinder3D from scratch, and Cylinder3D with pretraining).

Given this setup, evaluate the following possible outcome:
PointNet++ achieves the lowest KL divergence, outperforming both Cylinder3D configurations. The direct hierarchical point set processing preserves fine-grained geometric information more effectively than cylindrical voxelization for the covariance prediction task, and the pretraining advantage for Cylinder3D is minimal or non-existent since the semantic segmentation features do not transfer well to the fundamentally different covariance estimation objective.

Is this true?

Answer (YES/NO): NO